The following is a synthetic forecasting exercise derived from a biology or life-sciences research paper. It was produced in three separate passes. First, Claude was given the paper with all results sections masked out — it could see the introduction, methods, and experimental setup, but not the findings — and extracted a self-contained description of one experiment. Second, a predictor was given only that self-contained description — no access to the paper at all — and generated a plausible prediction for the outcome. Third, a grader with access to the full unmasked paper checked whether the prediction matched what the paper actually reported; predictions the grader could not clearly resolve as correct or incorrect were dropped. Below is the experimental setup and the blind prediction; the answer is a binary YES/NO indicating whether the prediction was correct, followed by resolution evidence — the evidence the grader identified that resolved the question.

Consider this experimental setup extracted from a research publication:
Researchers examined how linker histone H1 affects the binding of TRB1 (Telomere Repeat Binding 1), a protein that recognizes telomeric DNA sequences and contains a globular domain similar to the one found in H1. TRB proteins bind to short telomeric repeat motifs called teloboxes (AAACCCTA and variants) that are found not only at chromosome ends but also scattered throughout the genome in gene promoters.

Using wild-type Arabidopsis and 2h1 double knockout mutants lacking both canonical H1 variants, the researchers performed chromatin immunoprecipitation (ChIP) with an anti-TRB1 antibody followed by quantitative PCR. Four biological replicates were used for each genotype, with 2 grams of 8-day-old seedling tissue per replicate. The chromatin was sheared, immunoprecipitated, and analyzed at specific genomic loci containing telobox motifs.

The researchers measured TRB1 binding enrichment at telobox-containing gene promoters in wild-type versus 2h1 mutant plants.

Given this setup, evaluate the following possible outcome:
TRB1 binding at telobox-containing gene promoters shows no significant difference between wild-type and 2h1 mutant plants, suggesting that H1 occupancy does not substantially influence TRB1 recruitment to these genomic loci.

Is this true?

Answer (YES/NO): NO